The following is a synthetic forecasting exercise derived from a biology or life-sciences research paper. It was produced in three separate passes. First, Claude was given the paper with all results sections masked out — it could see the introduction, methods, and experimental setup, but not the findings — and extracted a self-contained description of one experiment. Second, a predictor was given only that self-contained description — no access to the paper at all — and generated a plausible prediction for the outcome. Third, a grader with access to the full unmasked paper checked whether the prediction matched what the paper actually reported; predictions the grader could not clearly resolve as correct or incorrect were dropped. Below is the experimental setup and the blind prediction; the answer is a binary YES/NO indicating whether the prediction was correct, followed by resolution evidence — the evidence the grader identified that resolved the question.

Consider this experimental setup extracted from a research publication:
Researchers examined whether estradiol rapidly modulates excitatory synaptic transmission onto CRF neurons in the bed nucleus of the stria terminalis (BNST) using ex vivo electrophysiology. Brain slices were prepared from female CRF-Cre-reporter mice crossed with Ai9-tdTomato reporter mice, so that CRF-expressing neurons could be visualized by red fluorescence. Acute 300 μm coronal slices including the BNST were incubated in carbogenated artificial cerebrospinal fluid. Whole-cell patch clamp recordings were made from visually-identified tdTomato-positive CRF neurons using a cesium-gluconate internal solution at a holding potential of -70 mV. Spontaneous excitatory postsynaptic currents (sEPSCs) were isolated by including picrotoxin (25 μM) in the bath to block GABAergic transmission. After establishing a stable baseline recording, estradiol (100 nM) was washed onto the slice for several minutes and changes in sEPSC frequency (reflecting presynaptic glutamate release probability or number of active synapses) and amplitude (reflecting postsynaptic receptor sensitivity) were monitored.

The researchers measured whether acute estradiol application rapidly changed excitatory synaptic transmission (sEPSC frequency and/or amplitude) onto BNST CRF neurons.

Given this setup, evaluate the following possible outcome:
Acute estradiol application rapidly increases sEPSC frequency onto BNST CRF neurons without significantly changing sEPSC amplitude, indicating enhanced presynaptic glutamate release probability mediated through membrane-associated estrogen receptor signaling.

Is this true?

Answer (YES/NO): YES